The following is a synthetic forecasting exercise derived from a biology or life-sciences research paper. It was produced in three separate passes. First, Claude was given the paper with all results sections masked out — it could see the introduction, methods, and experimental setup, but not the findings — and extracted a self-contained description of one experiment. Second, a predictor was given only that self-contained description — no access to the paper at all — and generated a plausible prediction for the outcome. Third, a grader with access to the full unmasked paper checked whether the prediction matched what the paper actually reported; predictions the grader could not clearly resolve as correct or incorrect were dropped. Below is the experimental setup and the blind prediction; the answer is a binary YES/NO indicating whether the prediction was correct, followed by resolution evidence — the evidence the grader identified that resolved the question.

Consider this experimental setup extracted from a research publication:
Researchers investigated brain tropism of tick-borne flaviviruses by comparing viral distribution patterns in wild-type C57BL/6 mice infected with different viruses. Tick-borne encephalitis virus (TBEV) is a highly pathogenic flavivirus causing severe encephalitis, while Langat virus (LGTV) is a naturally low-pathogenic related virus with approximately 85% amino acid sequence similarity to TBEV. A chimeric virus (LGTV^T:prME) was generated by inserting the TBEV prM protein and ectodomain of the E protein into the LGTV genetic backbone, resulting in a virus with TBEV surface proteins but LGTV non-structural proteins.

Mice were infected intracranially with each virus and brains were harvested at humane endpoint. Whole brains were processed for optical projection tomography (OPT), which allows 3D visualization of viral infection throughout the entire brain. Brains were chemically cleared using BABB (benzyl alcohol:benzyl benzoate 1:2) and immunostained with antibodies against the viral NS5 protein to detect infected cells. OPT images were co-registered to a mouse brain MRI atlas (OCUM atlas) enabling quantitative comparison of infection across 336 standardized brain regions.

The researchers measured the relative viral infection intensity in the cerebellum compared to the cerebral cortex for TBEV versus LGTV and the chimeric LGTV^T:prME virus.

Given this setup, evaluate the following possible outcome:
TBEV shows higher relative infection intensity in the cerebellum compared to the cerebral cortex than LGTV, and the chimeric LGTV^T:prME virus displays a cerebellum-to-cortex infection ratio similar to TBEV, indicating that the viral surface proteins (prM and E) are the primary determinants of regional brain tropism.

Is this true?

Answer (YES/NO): NO